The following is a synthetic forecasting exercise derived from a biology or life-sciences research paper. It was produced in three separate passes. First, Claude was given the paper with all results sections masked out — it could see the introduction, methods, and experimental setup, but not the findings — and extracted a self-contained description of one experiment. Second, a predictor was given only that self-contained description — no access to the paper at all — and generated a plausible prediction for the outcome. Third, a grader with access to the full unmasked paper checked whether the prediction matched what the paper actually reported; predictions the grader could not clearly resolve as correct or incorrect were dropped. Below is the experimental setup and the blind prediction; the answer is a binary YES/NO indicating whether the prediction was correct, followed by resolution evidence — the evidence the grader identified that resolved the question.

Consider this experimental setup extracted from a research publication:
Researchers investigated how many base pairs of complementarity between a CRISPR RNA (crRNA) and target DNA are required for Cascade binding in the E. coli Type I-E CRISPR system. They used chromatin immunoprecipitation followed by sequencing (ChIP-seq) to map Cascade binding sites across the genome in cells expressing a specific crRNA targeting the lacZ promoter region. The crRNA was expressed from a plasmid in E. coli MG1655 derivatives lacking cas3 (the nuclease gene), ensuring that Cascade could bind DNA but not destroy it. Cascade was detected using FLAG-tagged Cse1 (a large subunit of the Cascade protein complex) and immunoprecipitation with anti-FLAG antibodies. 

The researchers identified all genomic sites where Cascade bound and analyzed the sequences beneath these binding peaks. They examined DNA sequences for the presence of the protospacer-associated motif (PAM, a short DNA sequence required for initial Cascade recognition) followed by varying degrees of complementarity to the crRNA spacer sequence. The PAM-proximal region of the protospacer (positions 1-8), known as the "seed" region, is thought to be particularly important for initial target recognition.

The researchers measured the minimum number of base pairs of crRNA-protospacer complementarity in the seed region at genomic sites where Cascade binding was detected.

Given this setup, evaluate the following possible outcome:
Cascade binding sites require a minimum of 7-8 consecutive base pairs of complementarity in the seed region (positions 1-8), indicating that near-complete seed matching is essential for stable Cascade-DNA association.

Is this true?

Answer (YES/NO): NO